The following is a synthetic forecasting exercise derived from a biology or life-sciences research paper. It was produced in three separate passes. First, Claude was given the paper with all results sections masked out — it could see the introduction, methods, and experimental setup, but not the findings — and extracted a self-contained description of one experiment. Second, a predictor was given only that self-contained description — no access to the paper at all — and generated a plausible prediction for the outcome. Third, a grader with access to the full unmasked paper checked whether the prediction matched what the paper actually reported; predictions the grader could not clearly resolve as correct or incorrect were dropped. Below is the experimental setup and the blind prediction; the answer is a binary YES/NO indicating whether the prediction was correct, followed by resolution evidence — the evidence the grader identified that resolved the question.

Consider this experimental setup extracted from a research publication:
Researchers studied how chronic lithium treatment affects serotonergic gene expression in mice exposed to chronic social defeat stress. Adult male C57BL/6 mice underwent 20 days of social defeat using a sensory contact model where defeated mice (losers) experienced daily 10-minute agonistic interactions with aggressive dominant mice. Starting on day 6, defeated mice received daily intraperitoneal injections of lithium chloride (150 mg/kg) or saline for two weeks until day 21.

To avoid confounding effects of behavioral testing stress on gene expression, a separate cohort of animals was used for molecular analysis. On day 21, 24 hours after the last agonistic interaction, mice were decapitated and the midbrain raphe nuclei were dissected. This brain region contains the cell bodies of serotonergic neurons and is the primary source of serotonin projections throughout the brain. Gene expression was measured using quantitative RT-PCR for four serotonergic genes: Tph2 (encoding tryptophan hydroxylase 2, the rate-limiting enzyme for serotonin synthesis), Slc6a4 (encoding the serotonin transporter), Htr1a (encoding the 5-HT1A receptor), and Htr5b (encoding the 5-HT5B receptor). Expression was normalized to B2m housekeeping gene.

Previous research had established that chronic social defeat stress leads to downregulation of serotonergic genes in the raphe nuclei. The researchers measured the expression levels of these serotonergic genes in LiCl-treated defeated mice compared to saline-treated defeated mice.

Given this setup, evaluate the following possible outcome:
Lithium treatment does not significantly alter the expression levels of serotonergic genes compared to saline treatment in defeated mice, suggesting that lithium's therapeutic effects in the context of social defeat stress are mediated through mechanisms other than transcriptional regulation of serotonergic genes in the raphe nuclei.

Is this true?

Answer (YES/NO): NO